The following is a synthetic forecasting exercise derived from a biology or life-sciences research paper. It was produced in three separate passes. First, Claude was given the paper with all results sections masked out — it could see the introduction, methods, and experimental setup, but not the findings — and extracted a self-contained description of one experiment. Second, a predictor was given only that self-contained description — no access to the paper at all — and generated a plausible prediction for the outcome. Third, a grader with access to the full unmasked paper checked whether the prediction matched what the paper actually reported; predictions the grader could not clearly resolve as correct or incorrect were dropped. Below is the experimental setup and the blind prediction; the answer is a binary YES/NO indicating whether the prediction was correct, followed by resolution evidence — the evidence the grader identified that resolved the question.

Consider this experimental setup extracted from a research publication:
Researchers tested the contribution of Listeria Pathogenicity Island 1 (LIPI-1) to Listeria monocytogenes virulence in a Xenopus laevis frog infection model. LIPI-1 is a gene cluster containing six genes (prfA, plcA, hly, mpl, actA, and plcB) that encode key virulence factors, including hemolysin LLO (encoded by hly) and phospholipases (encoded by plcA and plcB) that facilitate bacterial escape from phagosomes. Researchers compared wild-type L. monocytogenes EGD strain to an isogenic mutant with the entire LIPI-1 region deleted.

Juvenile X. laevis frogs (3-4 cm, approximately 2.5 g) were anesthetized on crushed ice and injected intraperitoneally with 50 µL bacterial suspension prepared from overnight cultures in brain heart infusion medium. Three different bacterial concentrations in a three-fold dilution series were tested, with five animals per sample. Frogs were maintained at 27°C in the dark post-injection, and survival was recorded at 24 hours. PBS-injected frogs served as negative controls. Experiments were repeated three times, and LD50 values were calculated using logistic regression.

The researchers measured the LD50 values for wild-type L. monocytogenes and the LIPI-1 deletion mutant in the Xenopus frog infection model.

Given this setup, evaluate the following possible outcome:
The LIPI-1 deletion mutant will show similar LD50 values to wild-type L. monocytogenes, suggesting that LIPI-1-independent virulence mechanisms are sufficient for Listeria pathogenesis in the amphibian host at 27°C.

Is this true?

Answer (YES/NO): NO